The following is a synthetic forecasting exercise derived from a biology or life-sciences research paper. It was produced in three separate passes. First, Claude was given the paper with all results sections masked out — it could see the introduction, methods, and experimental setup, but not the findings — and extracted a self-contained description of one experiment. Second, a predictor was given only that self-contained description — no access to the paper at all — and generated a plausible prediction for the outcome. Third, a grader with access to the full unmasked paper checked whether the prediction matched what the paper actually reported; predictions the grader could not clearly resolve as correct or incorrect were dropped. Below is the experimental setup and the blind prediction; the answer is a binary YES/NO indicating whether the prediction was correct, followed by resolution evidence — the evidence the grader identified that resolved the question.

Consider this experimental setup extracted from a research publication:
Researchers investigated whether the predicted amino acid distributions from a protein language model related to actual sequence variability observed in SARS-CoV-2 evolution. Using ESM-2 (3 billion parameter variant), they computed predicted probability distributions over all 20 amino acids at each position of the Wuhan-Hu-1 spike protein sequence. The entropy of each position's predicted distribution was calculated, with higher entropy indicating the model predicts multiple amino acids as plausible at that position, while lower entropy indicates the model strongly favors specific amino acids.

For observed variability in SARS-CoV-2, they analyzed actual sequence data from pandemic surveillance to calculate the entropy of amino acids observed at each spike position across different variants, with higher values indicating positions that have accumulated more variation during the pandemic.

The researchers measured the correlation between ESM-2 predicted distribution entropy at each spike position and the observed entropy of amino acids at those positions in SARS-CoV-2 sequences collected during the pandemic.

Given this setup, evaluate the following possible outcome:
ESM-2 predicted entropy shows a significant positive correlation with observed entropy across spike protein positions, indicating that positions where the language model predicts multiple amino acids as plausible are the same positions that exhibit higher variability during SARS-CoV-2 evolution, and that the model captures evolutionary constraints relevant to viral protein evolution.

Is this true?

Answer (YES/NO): NO